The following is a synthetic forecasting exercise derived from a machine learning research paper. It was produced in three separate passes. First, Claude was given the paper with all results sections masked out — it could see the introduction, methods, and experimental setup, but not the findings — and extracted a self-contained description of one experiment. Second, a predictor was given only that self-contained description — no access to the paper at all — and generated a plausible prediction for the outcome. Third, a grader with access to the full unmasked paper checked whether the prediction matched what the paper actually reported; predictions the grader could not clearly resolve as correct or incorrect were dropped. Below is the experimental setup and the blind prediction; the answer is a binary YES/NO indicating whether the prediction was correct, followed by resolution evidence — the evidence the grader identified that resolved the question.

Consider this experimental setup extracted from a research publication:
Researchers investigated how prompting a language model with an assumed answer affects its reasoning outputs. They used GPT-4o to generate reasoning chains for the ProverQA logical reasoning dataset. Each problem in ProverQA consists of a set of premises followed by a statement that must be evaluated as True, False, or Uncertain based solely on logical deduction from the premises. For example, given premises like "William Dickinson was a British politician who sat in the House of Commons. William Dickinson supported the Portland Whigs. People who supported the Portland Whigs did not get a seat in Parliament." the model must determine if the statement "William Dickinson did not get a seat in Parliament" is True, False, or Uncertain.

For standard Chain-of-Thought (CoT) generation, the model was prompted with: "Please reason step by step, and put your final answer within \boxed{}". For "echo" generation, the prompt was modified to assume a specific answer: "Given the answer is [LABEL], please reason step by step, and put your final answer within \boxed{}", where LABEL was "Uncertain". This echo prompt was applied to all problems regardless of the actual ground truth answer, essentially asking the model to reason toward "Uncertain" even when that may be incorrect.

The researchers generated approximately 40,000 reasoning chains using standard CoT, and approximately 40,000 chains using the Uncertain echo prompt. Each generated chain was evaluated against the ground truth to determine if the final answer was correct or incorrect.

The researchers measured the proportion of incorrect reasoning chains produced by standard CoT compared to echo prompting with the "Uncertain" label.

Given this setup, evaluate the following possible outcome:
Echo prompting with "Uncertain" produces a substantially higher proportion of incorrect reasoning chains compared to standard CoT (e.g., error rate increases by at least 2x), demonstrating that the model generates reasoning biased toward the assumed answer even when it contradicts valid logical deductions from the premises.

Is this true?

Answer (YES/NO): YES